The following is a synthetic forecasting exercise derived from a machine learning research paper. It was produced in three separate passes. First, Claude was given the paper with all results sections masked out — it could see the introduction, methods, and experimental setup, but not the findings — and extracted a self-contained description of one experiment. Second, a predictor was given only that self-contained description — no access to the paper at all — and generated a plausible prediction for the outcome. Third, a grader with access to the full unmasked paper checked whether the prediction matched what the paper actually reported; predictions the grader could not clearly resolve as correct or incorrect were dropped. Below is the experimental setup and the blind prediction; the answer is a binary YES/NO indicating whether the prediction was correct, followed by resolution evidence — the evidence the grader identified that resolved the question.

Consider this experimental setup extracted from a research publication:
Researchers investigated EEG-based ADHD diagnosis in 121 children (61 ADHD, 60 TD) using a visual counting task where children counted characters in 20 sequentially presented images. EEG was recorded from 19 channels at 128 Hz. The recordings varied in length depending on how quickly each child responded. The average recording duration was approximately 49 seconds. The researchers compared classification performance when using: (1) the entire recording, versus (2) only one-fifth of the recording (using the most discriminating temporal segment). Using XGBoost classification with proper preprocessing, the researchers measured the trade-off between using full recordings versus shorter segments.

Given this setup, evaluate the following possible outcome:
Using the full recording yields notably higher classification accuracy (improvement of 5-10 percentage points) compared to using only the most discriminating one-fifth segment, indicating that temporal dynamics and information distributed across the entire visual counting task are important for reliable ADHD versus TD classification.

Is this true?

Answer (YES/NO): NO